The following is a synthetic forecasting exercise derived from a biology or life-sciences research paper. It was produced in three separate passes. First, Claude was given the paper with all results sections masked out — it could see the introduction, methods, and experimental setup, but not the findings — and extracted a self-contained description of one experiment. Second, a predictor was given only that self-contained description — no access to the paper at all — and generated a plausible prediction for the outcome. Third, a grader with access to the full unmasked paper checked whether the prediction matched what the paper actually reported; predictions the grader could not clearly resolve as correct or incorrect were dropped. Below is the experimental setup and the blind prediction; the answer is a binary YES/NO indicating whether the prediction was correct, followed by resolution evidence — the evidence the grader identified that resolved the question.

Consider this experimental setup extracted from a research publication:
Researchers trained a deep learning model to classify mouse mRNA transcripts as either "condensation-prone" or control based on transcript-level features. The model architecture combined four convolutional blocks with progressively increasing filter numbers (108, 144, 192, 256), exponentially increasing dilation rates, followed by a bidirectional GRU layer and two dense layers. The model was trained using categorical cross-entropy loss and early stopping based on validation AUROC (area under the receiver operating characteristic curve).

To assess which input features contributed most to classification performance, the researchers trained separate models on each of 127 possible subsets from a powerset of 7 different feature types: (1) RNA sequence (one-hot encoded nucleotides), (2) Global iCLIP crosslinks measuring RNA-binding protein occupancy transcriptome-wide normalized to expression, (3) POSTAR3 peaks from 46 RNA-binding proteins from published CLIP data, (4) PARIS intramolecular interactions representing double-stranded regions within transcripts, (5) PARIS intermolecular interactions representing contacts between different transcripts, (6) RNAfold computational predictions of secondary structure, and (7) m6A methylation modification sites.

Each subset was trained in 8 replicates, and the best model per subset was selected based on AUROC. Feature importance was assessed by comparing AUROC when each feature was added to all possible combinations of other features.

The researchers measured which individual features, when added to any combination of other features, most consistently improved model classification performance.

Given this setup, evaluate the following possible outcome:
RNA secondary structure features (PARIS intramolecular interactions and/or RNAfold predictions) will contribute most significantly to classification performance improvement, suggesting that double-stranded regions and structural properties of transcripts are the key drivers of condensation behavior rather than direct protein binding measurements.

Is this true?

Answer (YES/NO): NO